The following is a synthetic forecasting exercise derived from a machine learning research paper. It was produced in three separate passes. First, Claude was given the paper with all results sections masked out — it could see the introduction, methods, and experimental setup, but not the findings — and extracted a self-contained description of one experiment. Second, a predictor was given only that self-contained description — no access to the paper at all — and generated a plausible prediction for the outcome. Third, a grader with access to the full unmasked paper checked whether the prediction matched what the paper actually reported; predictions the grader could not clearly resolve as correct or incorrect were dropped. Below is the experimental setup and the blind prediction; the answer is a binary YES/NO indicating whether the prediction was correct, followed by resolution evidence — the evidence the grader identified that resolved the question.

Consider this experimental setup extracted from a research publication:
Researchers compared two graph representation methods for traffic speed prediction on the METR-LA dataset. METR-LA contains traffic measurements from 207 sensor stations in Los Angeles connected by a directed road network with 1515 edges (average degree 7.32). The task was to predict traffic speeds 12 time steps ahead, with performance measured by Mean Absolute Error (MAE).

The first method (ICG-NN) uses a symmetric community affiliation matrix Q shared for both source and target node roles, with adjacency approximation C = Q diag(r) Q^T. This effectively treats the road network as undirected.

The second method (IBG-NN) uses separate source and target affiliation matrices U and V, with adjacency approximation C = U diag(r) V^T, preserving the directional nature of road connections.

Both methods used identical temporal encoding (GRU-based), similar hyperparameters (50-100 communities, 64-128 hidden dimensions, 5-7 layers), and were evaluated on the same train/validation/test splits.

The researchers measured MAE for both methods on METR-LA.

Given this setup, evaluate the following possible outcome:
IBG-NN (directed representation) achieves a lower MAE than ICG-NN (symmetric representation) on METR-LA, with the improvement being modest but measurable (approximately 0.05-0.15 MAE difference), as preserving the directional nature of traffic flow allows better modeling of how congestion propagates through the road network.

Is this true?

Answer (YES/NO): NO